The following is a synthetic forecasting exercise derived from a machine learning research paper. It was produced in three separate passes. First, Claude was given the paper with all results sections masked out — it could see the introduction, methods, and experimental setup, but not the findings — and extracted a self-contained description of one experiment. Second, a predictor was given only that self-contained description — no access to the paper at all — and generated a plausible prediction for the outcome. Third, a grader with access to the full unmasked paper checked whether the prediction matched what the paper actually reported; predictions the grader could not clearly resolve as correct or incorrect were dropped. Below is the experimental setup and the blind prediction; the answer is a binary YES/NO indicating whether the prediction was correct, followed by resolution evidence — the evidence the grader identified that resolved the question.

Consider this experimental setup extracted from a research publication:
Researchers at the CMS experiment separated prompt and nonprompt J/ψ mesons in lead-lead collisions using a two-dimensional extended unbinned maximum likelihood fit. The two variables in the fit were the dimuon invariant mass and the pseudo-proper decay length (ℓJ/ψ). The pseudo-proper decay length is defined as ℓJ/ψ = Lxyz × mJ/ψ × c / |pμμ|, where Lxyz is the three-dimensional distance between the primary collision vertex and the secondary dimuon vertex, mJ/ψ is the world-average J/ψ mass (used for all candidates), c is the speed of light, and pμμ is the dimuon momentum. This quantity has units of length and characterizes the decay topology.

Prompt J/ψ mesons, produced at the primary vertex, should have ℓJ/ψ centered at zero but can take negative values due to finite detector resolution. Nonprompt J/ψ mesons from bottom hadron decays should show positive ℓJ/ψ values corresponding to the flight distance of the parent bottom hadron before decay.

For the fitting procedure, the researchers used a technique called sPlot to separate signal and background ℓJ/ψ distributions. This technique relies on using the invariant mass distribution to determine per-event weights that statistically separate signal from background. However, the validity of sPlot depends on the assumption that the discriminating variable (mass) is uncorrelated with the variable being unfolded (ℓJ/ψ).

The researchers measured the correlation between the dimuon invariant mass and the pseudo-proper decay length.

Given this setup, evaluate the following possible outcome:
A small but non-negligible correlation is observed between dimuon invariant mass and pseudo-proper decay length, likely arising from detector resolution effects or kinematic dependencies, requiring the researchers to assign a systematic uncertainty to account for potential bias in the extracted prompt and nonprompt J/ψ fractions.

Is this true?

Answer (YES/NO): NO